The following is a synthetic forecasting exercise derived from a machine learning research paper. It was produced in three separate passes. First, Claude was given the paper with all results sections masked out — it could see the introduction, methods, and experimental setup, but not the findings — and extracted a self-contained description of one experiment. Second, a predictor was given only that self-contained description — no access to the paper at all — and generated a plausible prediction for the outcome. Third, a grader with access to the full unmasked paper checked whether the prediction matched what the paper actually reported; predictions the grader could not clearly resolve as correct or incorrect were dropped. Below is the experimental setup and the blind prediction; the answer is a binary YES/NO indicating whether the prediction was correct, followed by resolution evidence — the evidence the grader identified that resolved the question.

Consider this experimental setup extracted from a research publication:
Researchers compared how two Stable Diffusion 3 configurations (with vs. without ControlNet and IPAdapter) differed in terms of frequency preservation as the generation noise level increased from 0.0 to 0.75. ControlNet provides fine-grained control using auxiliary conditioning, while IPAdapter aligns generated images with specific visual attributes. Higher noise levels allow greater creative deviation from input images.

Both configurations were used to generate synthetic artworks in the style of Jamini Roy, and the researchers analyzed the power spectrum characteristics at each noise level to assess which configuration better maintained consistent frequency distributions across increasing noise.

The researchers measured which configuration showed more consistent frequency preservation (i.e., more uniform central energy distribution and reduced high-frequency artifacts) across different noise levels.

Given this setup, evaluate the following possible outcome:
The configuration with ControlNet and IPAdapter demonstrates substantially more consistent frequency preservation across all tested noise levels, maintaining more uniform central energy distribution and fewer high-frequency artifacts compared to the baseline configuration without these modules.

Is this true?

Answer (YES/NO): YES